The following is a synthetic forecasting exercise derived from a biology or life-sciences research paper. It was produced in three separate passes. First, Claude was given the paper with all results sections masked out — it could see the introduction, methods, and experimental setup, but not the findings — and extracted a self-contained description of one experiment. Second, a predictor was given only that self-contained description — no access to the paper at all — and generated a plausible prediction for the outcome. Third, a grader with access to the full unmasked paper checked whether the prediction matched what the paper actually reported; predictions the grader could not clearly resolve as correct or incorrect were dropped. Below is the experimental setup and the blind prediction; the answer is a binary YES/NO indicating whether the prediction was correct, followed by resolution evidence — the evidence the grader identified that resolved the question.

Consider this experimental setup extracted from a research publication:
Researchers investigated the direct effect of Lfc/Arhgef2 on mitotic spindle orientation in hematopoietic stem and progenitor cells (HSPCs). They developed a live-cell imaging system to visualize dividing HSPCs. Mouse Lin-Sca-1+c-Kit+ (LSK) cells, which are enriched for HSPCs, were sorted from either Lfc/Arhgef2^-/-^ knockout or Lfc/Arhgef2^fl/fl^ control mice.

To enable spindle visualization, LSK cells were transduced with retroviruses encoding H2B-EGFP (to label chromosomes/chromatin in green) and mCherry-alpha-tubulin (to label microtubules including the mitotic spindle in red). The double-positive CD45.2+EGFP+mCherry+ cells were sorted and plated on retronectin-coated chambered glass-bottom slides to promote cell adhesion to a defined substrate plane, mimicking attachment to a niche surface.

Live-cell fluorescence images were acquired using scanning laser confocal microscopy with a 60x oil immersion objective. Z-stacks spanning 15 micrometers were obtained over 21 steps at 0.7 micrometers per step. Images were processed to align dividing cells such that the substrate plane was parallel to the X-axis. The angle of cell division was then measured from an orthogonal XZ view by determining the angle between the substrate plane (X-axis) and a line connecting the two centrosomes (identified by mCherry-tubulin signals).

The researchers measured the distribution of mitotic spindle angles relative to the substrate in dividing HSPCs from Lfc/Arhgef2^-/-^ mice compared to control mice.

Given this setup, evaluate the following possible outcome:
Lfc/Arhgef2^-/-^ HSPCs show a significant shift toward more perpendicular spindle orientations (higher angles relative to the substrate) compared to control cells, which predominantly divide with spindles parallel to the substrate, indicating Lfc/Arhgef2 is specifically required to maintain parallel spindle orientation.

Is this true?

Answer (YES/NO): NO